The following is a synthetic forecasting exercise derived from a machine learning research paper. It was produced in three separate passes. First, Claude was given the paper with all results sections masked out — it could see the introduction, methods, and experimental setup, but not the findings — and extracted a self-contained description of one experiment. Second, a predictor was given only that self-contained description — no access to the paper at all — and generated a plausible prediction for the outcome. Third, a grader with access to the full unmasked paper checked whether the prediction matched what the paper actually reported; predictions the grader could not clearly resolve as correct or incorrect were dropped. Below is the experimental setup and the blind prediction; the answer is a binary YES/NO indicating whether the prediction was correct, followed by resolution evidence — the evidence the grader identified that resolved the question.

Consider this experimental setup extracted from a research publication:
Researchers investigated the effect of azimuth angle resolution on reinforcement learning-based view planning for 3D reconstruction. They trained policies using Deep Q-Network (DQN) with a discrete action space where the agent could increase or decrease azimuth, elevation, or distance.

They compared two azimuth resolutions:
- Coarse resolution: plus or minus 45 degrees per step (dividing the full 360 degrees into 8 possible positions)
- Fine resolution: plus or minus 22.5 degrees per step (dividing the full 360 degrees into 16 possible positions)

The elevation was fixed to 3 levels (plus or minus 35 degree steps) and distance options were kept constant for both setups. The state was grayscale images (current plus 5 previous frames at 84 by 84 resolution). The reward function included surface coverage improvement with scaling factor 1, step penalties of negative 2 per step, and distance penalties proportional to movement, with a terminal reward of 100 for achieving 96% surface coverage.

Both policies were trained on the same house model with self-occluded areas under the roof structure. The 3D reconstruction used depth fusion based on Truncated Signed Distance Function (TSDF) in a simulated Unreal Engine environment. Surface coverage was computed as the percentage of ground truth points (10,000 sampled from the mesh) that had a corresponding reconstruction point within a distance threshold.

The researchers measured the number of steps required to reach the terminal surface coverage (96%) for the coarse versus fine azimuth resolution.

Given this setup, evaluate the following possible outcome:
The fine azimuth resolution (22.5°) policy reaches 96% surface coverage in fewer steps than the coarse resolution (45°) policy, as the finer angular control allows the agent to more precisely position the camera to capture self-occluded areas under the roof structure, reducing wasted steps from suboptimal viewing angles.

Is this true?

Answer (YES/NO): NO